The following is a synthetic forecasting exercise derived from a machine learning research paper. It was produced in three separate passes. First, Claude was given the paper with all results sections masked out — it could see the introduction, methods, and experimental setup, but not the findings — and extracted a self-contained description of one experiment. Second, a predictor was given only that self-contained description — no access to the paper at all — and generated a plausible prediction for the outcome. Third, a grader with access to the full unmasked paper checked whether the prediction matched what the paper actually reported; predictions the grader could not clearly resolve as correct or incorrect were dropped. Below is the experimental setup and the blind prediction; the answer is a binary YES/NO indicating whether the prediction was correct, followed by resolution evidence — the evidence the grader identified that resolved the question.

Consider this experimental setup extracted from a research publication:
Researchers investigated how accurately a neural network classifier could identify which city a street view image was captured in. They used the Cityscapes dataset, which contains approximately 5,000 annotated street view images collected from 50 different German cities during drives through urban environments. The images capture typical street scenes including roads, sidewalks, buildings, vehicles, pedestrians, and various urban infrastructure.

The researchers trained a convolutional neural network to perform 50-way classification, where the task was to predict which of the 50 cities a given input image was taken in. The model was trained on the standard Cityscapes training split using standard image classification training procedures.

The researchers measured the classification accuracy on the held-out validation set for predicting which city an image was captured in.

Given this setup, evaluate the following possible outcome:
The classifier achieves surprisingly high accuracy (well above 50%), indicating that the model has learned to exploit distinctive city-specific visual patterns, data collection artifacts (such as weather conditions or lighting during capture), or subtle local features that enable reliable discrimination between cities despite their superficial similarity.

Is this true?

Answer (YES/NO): YES